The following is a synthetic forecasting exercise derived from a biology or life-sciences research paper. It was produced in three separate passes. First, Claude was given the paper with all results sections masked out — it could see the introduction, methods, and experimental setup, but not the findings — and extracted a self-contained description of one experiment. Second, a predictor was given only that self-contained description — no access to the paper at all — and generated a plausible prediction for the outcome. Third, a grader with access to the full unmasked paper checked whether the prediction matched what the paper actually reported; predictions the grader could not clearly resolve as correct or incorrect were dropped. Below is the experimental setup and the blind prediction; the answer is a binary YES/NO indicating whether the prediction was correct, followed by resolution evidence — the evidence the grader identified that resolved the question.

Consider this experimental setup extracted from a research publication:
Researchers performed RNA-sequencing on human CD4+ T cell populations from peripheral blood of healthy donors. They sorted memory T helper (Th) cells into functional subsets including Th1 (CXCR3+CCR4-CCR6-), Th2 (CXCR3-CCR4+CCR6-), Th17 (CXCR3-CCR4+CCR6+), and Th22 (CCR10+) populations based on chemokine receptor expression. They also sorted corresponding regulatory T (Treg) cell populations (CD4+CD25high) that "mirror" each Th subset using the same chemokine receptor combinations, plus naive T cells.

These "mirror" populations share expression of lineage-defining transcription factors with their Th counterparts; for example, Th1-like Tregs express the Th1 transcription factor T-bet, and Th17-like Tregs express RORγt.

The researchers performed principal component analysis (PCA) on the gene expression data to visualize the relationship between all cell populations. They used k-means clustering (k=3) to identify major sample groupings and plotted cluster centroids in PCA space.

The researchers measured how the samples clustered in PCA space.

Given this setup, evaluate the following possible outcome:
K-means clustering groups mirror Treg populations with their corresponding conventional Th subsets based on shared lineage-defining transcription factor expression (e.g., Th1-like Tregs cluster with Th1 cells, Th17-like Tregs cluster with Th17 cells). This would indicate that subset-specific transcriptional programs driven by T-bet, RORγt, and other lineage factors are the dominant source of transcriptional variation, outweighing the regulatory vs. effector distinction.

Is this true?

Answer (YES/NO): NO